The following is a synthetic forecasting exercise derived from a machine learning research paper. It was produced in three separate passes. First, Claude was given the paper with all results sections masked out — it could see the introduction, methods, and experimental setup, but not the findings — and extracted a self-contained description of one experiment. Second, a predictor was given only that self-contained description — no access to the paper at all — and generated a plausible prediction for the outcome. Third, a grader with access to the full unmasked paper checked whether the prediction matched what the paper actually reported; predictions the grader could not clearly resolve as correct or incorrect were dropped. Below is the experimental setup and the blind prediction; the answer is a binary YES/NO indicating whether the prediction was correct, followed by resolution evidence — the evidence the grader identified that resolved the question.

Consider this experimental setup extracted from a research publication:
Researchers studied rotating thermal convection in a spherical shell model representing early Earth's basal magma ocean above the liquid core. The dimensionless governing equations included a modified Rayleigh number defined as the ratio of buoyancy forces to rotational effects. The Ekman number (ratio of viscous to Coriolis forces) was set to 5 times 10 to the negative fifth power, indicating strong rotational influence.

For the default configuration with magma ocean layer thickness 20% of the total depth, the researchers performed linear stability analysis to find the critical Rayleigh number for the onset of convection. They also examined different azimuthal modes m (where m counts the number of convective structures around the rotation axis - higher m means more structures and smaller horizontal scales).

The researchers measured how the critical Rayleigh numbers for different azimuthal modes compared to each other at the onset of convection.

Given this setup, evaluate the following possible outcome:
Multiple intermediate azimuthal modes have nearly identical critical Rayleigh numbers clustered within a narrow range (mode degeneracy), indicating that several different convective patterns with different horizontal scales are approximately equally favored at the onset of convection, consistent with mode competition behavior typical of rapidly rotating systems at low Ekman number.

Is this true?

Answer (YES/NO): YES